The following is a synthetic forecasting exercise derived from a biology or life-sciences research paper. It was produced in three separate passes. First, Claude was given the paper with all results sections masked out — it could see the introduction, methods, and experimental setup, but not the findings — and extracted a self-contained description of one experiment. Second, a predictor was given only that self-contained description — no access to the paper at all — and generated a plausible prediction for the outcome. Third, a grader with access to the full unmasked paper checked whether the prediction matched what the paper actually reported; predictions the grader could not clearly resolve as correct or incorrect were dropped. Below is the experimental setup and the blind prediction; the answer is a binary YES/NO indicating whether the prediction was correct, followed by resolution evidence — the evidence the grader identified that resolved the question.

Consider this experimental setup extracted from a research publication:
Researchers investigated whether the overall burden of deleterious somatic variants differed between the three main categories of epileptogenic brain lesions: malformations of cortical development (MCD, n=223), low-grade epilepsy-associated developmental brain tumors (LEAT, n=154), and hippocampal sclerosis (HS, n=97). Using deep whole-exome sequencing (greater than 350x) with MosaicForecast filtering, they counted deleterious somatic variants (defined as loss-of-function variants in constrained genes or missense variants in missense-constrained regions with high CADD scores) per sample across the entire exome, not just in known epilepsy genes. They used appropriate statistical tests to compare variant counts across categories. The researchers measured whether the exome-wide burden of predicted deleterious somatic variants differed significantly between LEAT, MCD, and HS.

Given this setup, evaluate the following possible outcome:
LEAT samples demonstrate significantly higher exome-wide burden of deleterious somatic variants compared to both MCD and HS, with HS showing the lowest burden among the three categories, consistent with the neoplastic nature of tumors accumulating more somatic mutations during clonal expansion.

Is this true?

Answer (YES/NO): YES